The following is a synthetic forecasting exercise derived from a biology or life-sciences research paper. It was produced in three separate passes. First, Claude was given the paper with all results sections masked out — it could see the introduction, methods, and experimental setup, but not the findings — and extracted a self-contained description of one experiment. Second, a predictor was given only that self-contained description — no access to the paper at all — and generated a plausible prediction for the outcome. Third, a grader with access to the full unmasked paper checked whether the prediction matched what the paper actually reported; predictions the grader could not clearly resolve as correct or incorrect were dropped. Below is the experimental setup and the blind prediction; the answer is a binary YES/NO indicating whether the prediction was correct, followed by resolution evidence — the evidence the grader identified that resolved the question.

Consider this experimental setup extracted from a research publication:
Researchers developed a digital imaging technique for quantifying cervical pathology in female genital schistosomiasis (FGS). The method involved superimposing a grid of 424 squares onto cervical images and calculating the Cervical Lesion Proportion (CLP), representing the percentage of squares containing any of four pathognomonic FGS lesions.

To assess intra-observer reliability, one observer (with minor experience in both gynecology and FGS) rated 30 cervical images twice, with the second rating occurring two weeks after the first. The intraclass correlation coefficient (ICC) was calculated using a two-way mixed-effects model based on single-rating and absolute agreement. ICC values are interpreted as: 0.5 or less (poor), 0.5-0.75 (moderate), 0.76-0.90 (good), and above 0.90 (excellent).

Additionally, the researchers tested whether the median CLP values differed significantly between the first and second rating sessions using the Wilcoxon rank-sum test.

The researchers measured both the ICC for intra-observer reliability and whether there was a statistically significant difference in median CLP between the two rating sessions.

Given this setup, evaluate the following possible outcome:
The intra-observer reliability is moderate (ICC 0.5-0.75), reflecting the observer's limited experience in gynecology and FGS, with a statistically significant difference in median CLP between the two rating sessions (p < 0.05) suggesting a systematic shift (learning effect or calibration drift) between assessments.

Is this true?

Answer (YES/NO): NO